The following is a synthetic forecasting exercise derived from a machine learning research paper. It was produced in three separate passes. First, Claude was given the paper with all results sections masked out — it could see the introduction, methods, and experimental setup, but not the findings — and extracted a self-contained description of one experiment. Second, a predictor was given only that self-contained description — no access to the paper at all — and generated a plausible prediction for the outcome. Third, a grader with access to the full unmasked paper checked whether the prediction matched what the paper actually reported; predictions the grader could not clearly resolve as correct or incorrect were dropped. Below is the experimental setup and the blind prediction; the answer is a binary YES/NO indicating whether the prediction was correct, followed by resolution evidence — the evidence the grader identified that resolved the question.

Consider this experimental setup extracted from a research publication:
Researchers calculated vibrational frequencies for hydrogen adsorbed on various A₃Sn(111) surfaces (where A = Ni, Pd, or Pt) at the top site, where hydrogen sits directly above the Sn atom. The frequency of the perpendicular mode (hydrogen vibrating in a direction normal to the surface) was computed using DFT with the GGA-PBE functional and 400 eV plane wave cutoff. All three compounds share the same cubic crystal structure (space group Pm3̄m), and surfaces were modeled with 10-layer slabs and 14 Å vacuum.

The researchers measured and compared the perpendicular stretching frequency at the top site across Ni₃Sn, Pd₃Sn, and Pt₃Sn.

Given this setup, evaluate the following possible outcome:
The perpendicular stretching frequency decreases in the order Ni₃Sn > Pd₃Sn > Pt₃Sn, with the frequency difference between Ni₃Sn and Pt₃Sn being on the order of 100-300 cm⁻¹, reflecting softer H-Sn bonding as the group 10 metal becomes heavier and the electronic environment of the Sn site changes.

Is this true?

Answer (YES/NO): NO